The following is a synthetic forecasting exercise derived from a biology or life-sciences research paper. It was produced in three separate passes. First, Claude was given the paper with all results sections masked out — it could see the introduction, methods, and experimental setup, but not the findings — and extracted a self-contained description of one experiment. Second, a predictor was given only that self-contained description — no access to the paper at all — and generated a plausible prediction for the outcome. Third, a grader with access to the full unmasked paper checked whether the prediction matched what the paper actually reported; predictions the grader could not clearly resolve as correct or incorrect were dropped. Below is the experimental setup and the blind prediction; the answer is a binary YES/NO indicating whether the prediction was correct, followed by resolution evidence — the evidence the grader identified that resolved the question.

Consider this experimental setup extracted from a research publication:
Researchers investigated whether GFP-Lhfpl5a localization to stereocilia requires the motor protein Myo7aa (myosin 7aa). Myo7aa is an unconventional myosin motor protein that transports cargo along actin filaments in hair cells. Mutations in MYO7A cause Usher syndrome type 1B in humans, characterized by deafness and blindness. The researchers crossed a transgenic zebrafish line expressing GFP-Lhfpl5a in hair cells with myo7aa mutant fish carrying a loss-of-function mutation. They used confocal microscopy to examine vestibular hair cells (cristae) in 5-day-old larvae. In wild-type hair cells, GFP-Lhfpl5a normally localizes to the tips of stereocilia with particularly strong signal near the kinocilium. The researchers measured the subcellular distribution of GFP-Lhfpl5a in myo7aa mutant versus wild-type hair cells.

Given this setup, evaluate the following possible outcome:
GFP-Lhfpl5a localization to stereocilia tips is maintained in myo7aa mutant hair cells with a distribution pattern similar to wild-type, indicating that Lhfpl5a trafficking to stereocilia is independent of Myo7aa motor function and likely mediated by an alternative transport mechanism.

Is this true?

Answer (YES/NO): NO